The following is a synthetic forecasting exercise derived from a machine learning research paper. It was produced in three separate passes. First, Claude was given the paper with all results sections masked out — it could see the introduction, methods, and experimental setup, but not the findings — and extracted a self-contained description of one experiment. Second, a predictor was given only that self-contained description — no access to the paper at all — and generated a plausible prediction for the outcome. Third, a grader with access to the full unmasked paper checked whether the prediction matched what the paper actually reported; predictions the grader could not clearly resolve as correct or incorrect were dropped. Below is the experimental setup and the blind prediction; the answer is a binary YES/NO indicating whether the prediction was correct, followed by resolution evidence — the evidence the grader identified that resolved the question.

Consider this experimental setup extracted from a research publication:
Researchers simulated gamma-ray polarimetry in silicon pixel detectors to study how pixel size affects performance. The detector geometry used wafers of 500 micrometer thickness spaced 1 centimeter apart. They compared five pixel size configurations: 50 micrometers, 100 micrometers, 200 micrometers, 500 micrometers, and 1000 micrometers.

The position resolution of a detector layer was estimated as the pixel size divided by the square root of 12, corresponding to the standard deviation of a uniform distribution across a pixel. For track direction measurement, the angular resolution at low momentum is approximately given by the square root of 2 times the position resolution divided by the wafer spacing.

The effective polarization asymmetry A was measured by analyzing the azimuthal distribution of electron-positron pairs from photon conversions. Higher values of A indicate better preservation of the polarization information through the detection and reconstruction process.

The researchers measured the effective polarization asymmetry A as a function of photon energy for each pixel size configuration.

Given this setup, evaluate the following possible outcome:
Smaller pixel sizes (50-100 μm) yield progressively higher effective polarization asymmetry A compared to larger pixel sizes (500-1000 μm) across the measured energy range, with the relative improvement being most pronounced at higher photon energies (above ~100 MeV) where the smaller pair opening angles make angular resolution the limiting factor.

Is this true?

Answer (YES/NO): NO